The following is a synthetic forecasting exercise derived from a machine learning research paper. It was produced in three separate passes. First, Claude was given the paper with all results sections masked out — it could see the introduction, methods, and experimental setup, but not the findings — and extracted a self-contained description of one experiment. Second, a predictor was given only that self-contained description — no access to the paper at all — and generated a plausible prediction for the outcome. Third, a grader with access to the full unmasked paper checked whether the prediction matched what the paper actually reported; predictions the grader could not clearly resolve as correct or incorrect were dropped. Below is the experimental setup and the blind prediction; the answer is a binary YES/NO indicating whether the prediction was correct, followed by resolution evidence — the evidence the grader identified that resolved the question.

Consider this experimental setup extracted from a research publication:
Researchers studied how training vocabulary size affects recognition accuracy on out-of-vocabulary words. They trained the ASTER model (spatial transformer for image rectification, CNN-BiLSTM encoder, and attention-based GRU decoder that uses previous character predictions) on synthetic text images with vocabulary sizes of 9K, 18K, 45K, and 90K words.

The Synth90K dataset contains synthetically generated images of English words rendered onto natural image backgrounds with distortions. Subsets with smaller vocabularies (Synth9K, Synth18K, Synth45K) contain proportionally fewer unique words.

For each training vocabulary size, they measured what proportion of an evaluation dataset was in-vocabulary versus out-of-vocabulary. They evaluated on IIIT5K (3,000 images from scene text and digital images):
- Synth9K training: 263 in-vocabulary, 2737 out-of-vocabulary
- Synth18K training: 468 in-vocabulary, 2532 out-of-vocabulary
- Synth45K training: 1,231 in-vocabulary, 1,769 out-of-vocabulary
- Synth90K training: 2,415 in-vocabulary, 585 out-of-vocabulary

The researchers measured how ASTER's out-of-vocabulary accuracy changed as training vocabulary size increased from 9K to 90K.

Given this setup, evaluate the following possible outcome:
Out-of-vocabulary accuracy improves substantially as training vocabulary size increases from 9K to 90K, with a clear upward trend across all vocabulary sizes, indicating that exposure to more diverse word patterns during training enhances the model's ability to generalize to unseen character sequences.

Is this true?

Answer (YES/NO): NO